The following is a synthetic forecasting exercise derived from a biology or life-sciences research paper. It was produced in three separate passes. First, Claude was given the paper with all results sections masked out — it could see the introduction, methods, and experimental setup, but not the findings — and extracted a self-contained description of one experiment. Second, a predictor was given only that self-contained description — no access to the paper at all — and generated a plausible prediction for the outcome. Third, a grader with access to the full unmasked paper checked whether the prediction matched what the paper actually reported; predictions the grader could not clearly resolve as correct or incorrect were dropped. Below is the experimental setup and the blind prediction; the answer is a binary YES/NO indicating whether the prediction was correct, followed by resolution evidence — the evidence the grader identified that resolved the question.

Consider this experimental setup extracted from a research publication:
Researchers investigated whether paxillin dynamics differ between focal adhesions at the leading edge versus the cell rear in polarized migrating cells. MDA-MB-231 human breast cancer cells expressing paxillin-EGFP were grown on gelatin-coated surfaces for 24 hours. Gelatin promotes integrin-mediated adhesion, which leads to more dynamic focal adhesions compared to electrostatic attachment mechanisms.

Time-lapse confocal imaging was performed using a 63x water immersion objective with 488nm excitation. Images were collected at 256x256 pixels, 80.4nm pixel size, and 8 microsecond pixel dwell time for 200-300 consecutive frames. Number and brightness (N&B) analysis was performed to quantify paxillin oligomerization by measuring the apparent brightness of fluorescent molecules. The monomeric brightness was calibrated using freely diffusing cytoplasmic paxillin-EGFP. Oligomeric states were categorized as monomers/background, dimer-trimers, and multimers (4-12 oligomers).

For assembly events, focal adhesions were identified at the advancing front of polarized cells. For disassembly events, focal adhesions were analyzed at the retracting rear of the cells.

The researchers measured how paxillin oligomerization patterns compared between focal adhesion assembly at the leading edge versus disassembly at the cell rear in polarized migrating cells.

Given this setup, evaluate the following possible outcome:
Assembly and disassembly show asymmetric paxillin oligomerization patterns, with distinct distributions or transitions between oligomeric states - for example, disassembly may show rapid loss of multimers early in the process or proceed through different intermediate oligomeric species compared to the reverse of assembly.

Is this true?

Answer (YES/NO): YES